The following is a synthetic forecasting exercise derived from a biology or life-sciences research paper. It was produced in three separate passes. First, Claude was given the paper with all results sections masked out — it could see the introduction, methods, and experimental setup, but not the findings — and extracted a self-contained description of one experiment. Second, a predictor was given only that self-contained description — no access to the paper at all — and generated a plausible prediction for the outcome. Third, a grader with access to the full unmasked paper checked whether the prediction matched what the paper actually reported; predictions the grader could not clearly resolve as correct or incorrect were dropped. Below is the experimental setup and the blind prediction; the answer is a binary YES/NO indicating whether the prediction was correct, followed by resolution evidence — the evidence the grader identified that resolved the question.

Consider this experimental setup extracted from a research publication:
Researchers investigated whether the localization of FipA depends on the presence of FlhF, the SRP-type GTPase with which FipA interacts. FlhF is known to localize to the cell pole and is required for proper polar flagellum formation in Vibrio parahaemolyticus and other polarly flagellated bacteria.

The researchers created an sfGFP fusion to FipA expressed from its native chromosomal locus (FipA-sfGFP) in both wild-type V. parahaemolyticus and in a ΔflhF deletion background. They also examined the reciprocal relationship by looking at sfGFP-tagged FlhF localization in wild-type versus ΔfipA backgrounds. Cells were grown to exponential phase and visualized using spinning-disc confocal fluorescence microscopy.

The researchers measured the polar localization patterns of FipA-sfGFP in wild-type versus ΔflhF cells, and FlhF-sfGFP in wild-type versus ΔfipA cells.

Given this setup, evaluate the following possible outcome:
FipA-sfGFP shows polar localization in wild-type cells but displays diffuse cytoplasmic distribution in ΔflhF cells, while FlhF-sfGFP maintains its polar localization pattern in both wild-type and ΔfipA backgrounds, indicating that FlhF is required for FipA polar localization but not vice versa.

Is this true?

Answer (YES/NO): NO